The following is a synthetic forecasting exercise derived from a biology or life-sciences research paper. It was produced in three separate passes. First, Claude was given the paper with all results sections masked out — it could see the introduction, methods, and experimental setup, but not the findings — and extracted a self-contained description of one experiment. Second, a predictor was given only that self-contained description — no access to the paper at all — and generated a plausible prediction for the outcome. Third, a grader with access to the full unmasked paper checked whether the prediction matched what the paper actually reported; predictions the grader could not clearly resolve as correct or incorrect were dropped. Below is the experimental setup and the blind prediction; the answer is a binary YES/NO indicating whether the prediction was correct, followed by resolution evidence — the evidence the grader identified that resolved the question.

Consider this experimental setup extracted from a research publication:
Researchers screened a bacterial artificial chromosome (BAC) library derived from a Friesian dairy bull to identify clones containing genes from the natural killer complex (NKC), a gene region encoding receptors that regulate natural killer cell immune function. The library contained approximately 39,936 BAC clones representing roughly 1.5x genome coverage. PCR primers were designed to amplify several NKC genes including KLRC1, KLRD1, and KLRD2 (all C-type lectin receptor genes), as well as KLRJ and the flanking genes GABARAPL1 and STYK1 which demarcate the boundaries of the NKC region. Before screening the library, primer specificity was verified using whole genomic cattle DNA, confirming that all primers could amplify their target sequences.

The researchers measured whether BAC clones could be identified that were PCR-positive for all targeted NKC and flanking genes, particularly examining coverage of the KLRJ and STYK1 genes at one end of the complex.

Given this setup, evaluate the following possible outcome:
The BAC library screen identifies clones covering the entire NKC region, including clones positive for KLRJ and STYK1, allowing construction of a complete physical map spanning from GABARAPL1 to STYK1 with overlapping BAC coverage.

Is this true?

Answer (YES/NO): NO